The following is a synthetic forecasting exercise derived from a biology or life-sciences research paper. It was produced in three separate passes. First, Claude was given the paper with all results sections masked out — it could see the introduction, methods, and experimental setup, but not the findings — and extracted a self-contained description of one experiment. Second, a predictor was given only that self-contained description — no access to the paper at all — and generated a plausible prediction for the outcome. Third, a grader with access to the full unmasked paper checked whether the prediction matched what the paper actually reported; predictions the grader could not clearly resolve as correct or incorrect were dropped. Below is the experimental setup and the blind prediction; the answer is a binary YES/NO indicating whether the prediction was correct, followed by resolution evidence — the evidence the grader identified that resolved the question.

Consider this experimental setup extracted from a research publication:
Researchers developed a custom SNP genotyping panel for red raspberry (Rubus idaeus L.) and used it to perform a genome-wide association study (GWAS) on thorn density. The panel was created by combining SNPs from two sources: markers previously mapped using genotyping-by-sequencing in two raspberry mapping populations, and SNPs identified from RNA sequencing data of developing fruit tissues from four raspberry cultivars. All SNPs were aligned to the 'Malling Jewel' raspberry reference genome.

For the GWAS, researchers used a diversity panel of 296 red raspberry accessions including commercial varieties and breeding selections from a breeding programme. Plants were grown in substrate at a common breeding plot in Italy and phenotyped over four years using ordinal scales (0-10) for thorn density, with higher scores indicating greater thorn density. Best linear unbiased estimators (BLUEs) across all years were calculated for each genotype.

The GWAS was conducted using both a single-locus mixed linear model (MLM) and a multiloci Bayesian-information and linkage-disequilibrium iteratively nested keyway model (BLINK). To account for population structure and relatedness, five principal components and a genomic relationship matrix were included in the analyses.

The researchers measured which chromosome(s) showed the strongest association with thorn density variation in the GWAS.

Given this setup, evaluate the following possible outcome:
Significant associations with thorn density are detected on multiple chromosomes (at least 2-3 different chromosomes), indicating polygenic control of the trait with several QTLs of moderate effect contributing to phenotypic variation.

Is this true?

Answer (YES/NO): NO